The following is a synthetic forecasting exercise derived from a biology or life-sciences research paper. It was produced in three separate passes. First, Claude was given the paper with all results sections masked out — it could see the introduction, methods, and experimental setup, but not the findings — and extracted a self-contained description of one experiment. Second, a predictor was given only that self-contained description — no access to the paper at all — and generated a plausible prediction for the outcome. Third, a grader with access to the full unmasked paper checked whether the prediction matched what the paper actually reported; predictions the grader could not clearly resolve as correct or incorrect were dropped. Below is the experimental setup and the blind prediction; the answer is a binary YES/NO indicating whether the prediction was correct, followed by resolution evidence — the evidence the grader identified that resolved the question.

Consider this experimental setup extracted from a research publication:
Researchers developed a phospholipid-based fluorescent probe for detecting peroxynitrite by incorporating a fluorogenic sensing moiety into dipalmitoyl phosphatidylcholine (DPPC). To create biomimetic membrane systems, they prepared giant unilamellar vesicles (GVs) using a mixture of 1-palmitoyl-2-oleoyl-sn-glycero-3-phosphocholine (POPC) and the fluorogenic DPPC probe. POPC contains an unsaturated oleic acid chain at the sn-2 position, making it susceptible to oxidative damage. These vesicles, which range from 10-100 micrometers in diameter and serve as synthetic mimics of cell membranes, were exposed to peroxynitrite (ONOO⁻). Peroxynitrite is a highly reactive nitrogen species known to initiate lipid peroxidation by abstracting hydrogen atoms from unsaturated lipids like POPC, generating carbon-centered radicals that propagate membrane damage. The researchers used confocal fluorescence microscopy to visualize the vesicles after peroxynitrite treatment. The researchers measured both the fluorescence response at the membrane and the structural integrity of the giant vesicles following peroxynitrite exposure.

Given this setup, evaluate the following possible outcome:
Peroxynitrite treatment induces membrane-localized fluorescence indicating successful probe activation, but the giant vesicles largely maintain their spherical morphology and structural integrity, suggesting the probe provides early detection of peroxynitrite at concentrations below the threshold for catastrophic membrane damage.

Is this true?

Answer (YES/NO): YES